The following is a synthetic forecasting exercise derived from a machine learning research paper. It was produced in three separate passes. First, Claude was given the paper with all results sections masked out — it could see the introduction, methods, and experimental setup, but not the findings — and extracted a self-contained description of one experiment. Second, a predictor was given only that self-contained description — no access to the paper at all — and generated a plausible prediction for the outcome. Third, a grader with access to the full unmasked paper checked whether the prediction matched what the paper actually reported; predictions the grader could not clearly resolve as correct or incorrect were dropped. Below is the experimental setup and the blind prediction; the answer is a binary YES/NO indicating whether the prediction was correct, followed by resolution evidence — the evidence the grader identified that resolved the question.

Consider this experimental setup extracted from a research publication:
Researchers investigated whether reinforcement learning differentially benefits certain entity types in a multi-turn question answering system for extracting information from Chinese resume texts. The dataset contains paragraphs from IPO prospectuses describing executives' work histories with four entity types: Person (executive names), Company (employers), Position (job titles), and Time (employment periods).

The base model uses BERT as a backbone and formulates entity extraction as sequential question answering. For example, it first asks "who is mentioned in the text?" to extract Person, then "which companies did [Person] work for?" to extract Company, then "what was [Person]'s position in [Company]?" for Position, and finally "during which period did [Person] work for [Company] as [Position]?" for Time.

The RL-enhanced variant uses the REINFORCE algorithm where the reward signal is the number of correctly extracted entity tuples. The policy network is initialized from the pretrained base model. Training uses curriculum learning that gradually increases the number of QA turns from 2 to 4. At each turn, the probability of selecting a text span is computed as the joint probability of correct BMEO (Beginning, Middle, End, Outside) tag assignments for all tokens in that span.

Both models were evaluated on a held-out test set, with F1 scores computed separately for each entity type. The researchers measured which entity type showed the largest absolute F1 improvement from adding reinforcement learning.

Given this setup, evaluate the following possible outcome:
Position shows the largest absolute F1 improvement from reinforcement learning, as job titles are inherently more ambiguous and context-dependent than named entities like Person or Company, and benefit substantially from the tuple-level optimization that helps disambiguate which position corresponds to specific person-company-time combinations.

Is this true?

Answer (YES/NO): NO